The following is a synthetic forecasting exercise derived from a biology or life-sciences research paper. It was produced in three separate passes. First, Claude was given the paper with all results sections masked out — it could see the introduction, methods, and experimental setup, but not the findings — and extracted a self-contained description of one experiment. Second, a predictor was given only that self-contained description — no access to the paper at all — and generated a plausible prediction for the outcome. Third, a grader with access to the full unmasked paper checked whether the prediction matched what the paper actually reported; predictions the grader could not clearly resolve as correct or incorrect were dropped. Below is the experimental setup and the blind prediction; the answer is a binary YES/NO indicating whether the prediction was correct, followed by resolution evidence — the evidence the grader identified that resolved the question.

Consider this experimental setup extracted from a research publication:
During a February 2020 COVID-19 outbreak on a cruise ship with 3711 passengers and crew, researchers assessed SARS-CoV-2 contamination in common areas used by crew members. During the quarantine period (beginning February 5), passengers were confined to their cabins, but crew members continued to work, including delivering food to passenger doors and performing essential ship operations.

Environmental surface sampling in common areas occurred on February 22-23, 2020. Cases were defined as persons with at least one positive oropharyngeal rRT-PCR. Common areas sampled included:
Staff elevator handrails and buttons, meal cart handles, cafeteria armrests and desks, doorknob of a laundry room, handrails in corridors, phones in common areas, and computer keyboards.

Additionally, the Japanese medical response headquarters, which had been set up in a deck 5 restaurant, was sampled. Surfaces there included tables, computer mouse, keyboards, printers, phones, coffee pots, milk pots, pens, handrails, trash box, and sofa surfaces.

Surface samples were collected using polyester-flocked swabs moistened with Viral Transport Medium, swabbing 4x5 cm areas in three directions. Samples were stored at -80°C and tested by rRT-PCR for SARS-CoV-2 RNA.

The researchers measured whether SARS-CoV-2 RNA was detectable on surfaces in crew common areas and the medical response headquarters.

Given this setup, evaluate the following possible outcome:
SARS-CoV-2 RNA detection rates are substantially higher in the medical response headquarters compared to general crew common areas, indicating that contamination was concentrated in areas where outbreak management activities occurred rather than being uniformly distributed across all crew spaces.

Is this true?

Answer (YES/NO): NO